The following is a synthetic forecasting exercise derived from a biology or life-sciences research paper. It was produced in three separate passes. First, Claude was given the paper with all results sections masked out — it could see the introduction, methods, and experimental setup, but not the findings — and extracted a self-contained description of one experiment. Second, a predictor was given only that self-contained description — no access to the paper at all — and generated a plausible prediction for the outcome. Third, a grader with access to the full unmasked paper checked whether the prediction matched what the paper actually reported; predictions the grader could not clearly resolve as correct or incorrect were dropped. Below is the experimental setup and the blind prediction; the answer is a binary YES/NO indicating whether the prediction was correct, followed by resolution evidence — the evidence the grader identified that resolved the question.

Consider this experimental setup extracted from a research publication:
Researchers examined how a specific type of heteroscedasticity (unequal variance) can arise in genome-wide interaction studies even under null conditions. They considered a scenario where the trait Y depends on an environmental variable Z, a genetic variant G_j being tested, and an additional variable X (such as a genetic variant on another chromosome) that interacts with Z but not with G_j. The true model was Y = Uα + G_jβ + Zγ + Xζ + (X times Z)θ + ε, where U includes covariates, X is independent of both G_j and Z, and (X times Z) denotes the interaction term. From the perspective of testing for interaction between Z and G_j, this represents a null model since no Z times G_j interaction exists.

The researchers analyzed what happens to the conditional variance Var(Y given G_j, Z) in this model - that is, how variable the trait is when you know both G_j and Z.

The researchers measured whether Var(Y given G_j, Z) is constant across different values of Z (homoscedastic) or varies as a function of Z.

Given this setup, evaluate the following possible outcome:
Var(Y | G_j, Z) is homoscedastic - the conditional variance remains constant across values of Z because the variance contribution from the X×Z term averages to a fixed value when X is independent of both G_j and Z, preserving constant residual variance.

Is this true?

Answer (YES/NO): NO